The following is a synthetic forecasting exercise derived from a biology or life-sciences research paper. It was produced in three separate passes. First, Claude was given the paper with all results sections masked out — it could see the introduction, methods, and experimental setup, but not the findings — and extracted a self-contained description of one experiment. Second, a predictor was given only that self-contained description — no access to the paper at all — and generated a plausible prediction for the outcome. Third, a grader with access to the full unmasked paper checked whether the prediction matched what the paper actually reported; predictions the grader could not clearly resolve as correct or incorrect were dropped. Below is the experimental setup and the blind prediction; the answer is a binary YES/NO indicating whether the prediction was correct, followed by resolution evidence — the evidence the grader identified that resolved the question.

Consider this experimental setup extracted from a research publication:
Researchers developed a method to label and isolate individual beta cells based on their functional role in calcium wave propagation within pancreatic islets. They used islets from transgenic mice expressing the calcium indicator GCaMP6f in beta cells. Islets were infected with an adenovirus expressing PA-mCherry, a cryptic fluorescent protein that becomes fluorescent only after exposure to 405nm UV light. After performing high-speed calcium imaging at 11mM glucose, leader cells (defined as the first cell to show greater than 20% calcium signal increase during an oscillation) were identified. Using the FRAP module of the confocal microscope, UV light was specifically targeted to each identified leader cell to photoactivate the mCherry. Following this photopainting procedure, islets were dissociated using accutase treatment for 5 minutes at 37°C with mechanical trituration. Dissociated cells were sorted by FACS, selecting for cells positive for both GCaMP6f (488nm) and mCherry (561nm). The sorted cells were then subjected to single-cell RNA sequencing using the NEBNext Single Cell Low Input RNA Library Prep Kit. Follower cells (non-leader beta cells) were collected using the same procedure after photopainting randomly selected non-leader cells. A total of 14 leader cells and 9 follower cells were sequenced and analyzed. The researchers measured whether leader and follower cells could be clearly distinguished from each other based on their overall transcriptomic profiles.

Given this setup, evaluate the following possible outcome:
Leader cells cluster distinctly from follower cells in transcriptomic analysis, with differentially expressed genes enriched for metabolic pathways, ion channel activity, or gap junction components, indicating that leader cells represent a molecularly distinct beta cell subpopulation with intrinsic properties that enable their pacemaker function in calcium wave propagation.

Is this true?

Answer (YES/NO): NO